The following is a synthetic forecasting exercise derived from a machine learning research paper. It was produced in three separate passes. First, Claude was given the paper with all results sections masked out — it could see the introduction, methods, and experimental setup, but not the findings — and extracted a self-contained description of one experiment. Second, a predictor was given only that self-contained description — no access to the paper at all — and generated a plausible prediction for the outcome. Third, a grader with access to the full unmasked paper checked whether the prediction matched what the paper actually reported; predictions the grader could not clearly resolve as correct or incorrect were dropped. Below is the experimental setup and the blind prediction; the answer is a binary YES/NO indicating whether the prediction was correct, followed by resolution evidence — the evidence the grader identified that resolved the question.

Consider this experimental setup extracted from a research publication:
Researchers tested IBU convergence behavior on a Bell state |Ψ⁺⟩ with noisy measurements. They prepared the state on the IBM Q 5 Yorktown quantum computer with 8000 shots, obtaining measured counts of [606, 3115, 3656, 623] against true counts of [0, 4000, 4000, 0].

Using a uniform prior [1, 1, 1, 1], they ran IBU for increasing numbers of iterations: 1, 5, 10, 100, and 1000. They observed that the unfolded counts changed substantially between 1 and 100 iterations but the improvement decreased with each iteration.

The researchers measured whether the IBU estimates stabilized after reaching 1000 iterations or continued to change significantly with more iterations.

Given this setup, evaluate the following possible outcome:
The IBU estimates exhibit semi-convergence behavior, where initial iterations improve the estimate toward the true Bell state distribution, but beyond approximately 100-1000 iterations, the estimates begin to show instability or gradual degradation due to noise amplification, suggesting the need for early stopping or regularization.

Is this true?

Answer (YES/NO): NO